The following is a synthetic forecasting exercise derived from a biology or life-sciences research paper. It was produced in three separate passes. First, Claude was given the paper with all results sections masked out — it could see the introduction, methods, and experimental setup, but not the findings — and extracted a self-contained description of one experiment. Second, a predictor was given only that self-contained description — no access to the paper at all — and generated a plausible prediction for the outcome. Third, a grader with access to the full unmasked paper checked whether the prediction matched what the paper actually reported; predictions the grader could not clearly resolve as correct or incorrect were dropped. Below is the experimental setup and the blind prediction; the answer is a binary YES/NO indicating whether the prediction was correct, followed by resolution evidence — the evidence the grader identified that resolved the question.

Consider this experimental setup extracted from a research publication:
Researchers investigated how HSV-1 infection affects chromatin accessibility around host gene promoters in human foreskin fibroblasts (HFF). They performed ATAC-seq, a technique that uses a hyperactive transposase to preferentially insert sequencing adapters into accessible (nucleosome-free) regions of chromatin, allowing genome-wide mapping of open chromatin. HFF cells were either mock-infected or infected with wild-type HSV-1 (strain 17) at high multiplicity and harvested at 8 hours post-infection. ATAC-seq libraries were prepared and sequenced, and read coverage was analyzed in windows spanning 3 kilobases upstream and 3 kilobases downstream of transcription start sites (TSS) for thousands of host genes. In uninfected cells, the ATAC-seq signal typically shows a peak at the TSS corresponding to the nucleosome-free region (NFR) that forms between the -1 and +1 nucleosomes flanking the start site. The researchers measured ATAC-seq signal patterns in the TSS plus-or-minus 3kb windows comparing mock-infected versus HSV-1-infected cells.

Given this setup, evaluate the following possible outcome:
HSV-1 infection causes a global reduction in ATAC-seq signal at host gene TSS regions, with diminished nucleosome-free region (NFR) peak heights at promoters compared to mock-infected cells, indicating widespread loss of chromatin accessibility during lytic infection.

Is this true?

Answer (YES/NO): NO